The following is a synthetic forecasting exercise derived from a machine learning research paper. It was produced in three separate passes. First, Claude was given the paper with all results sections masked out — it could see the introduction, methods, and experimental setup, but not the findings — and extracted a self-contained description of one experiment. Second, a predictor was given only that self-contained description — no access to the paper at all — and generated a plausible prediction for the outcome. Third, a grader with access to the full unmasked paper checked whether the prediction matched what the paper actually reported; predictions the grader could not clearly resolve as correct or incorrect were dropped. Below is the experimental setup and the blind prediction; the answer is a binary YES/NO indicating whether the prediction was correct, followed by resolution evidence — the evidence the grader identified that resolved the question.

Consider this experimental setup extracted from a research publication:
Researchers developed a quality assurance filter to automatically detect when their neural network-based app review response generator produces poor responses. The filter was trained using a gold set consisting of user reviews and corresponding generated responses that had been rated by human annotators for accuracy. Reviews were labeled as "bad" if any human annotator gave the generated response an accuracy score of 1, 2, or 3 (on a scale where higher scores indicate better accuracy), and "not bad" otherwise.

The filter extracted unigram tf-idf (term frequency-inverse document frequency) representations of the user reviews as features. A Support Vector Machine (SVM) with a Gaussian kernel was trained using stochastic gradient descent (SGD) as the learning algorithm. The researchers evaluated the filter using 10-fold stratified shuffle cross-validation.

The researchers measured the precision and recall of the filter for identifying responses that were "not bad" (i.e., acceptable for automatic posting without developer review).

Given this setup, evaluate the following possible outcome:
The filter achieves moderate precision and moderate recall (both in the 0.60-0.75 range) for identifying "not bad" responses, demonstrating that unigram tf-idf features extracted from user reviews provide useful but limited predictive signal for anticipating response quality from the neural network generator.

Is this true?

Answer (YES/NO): NO